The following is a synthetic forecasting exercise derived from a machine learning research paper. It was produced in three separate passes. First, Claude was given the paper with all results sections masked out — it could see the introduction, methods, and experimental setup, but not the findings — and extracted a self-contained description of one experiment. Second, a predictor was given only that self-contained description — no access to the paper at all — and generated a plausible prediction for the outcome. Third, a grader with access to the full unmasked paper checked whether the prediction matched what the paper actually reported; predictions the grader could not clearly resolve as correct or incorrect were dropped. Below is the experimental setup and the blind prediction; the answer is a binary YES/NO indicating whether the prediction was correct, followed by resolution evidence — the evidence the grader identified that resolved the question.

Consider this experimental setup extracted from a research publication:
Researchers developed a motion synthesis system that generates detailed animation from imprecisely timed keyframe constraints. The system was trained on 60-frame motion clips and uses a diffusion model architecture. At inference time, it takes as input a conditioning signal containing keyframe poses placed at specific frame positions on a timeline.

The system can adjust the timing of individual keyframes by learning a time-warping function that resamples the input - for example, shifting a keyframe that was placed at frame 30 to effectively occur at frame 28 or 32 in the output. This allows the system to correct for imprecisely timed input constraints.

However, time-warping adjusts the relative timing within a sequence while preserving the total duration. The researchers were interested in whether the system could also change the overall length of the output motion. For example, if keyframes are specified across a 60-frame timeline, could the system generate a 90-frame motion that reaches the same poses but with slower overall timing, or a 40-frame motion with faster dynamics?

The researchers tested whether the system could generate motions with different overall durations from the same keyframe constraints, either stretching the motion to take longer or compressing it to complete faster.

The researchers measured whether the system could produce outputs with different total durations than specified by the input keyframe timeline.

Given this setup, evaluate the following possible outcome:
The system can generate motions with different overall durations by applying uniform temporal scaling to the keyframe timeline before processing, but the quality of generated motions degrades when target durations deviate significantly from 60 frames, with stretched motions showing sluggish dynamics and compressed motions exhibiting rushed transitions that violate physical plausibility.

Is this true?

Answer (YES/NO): NO